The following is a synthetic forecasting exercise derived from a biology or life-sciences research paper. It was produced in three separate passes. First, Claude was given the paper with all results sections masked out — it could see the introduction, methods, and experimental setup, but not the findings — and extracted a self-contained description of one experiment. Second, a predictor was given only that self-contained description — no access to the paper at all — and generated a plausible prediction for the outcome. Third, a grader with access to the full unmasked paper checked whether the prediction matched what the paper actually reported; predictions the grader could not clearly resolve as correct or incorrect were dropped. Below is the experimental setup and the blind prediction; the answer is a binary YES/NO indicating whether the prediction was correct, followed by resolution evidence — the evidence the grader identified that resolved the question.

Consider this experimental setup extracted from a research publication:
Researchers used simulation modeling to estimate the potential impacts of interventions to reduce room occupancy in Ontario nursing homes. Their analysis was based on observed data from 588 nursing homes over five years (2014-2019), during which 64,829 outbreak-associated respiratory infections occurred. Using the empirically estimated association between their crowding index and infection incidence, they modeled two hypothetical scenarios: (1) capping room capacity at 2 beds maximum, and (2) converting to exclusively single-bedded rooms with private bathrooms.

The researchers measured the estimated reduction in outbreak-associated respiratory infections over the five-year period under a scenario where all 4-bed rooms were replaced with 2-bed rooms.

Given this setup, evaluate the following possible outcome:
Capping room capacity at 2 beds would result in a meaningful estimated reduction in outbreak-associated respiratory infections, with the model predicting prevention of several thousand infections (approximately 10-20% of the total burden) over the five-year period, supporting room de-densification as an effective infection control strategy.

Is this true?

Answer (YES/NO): YES